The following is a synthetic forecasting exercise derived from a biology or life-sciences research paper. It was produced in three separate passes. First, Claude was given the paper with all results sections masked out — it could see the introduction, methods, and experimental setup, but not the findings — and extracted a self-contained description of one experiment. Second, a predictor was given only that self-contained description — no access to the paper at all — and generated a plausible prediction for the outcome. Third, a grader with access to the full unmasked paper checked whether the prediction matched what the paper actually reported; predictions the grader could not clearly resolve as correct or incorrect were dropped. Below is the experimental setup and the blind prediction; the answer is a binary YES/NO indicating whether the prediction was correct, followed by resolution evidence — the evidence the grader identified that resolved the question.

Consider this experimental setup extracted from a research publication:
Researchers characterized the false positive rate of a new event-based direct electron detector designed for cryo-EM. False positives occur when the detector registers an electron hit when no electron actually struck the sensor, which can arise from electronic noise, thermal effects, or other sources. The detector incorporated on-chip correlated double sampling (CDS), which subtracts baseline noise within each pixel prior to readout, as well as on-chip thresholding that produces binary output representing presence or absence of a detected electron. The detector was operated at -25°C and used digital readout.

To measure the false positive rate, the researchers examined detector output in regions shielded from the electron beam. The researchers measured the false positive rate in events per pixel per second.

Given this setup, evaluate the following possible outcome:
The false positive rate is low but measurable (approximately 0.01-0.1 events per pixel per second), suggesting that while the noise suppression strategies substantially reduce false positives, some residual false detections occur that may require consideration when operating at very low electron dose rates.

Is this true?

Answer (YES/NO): NO